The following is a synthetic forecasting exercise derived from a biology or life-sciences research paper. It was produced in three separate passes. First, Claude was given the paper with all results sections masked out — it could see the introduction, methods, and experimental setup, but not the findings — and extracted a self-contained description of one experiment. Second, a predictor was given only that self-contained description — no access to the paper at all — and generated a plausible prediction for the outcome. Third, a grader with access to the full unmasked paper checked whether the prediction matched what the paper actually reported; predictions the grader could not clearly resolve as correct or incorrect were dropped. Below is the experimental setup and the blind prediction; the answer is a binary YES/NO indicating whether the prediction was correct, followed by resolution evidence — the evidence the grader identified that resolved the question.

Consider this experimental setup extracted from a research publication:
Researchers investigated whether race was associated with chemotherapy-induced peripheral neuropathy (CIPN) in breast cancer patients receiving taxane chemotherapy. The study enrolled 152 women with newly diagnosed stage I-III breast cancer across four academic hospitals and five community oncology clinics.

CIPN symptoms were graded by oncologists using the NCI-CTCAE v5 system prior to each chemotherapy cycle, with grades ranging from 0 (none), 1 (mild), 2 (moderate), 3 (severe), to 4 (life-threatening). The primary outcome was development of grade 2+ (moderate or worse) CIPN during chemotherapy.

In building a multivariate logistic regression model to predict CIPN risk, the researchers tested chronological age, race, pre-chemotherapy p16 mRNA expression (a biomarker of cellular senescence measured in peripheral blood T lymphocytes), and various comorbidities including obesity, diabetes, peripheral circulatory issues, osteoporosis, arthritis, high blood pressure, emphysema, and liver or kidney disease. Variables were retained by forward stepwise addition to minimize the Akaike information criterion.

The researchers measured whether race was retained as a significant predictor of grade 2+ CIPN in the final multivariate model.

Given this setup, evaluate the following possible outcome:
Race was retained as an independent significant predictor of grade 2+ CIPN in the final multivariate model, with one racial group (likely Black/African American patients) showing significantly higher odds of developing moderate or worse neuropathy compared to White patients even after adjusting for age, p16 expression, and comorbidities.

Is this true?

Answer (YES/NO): NO